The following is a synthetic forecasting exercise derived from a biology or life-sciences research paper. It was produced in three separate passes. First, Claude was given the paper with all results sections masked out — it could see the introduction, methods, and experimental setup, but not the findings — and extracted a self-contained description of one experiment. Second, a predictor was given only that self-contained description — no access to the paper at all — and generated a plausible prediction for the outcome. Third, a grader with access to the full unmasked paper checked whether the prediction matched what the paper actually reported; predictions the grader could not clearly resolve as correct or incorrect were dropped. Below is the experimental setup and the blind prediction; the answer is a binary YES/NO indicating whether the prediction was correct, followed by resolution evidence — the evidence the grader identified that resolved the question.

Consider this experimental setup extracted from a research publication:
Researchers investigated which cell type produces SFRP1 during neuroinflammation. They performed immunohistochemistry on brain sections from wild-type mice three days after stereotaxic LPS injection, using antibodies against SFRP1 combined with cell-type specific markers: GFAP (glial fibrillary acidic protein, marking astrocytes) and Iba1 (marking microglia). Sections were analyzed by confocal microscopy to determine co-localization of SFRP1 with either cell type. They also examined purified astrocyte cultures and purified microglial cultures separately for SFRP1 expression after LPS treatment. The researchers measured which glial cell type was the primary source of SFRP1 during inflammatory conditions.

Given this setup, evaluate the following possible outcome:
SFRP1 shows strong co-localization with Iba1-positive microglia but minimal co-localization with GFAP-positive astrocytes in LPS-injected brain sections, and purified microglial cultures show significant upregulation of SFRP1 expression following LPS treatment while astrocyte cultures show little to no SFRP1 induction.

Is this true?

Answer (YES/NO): NO